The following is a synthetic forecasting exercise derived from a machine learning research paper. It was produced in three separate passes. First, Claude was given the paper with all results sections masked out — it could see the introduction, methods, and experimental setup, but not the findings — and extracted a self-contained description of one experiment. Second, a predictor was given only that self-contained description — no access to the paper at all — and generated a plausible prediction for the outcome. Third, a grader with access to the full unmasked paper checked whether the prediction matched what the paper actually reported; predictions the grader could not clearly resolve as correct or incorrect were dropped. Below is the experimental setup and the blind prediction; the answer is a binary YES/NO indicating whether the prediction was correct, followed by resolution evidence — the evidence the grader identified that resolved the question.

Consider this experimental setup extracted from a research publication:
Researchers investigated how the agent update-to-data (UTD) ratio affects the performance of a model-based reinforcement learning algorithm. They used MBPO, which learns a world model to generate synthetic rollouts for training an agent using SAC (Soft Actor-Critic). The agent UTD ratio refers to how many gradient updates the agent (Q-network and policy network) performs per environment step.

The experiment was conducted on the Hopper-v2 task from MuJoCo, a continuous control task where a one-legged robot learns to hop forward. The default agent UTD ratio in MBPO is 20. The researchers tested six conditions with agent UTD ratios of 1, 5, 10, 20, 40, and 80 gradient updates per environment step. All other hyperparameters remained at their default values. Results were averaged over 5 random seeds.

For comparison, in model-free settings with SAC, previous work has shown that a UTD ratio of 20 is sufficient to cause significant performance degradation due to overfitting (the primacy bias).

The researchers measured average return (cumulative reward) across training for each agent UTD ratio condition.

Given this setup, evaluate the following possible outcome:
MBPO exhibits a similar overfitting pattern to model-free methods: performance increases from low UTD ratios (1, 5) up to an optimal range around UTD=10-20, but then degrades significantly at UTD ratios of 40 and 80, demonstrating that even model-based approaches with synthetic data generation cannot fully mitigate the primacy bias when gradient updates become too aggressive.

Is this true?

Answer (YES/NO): NO